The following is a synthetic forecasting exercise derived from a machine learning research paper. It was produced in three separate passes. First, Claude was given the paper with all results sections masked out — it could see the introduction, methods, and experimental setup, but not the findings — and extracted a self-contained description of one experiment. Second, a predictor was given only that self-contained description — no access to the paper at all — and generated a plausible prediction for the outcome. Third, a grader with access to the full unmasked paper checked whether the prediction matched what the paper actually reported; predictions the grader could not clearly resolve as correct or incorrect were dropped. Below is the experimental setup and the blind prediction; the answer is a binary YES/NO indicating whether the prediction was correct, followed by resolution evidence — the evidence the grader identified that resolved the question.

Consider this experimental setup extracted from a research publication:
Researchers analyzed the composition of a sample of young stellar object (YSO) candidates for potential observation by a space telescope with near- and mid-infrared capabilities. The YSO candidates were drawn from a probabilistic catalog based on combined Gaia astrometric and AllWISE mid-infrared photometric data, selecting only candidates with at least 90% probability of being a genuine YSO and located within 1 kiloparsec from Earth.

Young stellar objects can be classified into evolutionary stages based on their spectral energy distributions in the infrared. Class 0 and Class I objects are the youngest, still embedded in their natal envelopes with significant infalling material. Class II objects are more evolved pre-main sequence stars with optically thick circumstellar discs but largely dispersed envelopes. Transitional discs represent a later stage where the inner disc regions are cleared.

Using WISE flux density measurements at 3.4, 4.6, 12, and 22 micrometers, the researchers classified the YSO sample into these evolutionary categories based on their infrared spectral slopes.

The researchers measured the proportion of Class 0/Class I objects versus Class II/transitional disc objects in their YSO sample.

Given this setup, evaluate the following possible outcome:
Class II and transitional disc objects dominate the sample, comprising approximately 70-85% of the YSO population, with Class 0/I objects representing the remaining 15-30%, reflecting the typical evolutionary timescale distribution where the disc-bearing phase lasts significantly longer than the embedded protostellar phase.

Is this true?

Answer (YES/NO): NO